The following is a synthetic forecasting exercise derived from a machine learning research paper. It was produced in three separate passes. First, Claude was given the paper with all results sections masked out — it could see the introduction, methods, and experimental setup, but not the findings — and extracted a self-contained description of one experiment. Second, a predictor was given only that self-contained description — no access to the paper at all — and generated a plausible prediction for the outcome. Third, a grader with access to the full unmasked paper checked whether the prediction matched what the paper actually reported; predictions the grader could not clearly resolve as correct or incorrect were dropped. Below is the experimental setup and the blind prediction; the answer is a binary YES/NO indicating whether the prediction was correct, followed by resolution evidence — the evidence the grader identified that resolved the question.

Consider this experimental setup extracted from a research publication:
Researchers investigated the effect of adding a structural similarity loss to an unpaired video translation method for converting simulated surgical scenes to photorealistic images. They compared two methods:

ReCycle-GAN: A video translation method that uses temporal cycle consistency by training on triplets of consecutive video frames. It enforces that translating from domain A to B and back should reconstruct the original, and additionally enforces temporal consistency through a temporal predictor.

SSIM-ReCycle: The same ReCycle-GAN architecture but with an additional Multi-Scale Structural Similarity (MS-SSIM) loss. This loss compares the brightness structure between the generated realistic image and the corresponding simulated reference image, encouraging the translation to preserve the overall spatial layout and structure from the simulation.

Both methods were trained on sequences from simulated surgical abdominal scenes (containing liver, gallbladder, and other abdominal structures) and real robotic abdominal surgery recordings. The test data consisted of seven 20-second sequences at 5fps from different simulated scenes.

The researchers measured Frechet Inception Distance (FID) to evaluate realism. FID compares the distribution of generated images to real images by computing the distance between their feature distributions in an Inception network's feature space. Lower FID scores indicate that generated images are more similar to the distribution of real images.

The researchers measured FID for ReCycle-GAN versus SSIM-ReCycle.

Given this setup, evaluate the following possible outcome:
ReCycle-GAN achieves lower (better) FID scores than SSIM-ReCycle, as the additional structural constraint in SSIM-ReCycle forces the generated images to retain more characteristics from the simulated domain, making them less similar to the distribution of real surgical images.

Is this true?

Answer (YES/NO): YES